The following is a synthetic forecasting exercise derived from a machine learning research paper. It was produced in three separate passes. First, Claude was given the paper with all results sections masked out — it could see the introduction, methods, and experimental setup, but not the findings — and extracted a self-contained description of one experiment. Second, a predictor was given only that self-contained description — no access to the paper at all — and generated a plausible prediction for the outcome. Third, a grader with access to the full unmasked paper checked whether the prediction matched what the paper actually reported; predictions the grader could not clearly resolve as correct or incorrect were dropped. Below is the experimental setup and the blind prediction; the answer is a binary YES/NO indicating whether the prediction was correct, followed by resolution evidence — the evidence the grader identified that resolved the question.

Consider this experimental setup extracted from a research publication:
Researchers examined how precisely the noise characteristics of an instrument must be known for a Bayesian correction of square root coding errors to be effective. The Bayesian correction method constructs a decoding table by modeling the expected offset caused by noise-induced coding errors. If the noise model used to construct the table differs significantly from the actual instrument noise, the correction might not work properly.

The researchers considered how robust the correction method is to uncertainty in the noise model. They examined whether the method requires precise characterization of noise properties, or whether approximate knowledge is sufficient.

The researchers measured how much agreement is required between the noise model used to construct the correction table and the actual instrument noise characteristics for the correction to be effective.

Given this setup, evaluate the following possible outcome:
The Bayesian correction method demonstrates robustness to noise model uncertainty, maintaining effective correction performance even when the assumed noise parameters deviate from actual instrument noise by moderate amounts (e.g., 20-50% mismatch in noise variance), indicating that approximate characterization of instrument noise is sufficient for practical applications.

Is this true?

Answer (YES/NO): YES